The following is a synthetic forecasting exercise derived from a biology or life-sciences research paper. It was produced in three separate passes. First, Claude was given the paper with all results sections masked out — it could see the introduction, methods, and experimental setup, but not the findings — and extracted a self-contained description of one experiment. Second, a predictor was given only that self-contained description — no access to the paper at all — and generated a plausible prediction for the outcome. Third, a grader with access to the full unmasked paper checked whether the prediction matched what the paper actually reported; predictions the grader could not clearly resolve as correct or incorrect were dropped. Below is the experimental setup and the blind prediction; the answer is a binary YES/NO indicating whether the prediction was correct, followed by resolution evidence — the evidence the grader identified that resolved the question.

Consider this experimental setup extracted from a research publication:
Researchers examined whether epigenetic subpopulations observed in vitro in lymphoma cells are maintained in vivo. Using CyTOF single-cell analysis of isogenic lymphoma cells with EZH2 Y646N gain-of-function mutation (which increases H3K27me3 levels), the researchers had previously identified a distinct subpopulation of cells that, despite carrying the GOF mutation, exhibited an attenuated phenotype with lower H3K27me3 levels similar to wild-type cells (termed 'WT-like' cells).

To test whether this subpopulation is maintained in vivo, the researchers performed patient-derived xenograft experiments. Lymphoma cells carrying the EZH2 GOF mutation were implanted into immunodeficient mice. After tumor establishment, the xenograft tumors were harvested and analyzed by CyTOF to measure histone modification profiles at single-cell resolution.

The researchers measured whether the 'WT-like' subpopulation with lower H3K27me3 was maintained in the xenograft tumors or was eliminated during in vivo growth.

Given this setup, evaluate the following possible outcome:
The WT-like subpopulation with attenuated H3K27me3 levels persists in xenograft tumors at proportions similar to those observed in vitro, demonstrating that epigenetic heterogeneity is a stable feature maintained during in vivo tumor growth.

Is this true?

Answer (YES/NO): NO